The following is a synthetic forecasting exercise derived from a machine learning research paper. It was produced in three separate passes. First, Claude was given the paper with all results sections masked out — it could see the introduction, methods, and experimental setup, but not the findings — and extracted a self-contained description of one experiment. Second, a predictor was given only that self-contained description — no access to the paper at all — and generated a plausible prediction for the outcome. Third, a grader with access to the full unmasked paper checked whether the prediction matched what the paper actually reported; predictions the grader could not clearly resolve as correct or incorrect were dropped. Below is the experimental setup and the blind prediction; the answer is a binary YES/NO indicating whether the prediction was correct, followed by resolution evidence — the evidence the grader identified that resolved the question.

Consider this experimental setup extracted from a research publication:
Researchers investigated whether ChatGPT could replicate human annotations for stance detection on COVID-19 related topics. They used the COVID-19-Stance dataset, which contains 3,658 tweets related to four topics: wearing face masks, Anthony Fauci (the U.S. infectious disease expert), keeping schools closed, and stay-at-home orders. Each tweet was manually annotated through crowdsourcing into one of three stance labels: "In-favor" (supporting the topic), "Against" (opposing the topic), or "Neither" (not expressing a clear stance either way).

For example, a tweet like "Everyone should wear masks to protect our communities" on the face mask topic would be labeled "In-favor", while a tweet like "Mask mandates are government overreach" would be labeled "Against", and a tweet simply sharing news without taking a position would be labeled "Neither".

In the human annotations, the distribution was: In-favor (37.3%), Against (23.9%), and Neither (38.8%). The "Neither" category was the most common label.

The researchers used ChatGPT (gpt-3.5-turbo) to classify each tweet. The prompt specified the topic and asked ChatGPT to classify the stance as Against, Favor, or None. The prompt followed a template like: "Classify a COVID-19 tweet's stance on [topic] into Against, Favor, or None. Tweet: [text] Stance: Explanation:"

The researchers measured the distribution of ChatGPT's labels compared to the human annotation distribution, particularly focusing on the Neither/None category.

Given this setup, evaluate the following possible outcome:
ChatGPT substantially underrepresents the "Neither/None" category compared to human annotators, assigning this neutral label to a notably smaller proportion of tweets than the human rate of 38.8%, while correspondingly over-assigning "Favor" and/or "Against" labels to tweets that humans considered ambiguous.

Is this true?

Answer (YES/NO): YES